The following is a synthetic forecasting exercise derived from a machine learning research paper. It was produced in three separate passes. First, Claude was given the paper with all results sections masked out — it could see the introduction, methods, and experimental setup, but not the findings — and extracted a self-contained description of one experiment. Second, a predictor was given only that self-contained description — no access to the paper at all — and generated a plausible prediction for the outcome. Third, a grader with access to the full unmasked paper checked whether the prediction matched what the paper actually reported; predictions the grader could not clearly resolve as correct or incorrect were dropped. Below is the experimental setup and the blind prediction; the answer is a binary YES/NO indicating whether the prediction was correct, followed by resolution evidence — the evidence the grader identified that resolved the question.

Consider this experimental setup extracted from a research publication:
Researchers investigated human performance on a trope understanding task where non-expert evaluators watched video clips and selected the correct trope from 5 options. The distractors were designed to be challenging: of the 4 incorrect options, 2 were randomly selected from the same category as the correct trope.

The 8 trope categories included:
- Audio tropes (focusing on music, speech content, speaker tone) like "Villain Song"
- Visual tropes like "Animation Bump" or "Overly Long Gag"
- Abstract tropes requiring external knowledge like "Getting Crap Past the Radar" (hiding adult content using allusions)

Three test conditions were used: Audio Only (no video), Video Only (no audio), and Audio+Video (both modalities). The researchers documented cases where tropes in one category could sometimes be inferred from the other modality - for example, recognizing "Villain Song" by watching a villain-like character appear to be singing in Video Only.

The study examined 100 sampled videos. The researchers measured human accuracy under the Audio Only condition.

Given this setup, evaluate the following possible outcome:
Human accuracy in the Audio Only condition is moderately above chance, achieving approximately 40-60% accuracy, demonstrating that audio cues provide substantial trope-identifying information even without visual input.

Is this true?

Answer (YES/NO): YES